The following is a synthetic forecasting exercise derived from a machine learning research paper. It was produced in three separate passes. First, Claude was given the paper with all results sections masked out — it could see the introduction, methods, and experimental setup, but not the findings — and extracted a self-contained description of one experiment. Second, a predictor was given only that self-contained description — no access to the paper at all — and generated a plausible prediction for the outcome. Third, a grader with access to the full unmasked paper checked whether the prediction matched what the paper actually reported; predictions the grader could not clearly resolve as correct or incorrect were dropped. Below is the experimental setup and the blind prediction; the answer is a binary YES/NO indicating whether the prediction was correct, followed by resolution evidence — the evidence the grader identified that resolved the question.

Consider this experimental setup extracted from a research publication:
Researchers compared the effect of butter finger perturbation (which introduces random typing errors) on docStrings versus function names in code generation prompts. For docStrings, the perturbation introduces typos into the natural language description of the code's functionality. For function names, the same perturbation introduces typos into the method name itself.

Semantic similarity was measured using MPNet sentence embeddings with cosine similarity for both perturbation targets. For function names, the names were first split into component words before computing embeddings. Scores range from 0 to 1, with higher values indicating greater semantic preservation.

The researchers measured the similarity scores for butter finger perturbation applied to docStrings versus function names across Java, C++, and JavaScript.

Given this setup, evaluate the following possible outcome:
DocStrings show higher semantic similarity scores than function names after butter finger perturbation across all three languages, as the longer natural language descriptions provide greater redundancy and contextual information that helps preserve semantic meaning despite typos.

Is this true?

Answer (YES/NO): YES